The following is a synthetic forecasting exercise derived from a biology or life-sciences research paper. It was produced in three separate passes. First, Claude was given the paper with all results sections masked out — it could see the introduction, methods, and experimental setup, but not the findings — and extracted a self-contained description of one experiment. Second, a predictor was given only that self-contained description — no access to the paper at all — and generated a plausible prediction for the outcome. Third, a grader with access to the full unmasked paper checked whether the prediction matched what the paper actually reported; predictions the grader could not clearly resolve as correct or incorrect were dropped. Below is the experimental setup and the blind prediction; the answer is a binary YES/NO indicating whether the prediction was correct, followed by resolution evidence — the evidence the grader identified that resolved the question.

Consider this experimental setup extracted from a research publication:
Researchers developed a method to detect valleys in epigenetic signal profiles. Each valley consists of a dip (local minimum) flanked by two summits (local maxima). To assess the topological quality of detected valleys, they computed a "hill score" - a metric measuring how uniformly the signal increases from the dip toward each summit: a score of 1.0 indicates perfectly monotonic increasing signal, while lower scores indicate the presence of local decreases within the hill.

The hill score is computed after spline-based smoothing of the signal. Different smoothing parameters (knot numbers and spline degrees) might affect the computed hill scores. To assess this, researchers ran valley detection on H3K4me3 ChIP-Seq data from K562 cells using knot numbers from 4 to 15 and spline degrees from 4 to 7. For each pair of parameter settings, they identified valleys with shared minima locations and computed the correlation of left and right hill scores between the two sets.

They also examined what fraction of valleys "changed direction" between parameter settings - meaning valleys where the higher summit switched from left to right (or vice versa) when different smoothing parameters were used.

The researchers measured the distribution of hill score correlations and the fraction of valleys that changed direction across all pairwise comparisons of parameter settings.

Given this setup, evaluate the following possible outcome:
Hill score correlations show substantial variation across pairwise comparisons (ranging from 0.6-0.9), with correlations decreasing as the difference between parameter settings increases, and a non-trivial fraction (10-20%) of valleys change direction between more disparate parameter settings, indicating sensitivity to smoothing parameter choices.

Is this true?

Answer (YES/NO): NO